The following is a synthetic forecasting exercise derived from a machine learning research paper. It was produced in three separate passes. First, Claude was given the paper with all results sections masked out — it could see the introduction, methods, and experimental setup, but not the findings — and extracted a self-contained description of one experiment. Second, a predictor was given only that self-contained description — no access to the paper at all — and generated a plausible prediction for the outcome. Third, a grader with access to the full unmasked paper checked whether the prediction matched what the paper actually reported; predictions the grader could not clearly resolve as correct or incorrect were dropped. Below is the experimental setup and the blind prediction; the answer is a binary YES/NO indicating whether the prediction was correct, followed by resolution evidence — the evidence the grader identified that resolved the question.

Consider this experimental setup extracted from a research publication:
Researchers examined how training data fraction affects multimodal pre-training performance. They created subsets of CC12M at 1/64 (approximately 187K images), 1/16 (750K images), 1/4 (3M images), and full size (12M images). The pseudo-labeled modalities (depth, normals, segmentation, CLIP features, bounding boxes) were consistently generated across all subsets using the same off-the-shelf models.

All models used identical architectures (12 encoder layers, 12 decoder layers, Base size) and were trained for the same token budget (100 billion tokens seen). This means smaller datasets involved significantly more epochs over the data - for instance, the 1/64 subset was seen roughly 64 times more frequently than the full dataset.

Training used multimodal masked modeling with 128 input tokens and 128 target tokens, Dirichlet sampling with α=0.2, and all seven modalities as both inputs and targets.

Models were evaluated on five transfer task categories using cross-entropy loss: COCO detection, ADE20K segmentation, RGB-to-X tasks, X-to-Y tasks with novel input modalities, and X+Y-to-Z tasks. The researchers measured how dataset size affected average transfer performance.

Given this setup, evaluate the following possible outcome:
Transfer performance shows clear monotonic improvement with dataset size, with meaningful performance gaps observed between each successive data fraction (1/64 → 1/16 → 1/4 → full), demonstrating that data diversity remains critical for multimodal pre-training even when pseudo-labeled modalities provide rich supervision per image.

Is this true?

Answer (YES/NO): YES